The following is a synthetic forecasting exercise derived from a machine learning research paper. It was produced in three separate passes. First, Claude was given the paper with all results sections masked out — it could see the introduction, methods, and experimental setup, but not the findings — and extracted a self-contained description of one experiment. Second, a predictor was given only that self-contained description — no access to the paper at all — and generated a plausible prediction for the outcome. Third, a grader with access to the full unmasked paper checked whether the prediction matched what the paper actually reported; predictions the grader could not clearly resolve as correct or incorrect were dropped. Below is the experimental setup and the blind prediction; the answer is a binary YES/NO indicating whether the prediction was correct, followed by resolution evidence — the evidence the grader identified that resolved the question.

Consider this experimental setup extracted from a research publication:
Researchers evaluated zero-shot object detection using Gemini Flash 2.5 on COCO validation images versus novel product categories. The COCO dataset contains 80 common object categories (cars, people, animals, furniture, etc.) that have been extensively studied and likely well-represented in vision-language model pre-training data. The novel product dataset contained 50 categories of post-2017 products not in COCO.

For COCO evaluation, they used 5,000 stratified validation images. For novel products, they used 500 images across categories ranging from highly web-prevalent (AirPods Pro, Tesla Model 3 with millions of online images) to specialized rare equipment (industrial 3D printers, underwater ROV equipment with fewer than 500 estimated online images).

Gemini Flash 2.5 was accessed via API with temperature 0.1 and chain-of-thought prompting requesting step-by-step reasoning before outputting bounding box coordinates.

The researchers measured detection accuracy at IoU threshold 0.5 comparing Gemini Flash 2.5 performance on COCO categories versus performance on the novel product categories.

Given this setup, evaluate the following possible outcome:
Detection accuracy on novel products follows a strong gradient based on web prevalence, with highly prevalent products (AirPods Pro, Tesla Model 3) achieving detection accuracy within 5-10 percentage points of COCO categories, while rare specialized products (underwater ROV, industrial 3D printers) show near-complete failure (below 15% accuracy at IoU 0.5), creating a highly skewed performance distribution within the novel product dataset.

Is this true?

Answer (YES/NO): NO